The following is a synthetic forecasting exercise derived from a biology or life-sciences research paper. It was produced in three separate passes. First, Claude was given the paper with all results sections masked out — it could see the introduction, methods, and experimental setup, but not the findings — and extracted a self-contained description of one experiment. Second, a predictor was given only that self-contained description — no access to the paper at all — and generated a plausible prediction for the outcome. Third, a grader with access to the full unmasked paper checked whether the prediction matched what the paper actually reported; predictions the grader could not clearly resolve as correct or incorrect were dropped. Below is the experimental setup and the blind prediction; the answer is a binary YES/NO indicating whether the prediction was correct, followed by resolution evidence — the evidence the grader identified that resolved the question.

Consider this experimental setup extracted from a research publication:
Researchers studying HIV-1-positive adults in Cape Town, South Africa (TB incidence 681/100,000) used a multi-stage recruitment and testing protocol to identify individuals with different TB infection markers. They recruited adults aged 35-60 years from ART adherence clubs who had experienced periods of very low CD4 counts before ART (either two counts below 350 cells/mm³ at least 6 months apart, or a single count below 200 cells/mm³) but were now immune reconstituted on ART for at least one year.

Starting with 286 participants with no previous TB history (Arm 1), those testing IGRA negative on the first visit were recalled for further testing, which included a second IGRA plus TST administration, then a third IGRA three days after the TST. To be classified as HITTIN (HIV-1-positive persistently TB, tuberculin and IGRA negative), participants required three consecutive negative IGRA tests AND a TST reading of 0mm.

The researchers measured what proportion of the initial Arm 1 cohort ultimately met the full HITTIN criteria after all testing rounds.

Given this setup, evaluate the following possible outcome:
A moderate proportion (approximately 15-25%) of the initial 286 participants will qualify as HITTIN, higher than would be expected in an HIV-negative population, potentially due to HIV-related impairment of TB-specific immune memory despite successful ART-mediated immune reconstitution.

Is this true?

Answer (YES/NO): YES